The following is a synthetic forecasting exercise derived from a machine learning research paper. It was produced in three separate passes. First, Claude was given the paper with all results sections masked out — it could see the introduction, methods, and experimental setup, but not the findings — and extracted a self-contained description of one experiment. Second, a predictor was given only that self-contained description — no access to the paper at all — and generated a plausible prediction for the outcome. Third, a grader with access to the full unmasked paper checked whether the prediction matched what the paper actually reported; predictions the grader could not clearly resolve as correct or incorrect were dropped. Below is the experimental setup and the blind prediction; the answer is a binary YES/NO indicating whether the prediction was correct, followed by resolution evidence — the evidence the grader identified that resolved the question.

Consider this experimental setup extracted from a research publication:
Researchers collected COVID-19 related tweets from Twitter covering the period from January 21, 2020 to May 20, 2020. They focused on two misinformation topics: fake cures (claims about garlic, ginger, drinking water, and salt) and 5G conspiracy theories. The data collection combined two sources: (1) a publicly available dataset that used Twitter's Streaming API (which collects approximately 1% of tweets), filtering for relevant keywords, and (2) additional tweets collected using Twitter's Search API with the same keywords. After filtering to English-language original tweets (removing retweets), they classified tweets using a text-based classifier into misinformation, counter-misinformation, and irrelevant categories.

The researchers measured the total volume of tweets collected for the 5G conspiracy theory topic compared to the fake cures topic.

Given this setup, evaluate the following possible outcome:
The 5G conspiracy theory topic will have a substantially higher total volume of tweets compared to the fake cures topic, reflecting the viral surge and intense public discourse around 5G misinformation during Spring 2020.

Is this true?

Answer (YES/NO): YES